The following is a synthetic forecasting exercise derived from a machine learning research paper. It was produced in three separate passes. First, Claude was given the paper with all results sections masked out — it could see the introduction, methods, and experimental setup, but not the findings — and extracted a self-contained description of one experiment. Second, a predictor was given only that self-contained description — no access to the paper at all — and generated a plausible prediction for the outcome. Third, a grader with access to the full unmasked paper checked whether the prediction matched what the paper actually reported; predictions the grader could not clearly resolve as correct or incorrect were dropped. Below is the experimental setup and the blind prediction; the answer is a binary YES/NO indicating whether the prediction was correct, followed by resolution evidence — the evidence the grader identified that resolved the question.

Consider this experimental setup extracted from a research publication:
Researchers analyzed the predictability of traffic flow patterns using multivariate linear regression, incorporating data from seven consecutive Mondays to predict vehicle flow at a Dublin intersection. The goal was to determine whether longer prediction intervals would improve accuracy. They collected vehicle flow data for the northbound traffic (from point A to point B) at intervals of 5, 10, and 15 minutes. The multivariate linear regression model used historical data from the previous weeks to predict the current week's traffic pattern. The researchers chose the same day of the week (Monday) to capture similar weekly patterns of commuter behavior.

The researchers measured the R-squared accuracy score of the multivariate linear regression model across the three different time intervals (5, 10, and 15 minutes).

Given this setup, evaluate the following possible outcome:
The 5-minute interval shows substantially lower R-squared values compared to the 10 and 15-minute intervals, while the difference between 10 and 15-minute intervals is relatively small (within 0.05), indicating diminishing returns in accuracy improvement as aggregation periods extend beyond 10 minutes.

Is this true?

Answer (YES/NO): NO